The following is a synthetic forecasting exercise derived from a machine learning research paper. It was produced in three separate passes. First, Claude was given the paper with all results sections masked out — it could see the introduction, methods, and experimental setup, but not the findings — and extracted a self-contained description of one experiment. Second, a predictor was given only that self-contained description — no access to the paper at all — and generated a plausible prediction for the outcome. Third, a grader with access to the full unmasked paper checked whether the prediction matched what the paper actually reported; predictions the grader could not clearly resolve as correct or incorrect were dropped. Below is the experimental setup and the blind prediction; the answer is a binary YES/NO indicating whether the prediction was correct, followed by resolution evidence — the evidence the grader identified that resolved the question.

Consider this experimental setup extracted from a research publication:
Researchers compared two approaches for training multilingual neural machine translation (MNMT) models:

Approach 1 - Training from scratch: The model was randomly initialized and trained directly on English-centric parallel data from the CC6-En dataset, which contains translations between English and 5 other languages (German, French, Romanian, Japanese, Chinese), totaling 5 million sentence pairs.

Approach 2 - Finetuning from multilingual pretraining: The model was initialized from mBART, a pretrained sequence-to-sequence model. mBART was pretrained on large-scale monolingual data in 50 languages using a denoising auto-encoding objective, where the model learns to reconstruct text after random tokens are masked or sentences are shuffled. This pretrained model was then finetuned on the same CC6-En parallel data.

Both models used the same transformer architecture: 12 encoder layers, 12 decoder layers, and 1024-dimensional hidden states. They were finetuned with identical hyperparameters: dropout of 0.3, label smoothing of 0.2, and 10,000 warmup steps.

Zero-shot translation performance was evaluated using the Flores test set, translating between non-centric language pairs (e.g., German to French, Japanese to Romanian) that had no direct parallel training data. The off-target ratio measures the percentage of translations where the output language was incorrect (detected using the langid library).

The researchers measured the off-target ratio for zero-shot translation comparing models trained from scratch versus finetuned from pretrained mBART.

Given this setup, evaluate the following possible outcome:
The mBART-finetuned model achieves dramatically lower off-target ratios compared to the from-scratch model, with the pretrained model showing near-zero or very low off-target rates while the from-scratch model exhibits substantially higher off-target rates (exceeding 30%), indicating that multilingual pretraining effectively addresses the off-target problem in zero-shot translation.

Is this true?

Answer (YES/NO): NO